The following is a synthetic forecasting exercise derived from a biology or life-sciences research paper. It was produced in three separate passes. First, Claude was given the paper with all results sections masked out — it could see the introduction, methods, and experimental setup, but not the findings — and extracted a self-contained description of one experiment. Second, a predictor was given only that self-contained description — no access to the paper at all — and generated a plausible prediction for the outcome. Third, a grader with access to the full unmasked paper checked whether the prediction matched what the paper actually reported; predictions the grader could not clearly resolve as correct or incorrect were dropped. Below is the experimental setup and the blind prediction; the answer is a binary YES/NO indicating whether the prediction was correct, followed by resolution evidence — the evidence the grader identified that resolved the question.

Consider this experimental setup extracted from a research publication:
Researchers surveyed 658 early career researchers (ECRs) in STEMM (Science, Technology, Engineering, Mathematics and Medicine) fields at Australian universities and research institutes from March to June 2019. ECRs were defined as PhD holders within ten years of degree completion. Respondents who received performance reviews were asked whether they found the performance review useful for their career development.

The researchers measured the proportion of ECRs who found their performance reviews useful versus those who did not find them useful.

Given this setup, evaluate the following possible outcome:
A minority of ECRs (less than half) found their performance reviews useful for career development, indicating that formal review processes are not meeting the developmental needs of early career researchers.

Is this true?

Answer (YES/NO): NO